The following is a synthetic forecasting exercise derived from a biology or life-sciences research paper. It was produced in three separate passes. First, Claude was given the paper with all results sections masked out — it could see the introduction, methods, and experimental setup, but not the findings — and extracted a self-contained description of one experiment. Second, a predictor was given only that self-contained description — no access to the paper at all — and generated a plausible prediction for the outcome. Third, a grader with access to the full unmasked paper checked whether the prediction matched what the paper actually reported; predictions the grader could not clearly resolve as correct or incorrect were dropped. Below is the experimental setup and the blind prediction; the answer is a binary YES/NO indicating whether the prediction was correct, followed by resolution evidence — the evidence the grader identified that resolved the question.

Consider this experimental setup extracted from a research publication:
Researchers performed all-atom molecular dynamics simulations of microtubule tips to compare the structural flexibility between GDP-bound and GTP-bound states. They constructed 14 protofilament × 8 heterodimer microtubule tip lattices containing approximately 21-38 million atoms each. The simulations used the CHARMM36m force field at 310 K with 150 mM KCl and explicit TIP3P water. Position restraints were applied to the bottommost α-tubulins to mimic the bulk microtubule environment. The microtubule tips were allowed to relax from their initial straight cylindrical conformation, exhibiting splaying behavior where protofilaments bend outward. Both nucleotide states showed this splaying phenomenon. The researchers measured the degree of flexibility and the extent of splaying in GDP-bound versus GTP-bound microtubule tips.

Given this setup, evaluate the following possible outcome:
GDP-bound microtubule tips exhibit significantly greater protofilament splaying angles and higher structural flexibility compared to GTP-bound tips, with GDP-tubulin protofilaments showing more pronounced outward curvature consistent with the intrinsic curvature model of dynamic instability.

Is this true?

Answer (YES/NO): NO